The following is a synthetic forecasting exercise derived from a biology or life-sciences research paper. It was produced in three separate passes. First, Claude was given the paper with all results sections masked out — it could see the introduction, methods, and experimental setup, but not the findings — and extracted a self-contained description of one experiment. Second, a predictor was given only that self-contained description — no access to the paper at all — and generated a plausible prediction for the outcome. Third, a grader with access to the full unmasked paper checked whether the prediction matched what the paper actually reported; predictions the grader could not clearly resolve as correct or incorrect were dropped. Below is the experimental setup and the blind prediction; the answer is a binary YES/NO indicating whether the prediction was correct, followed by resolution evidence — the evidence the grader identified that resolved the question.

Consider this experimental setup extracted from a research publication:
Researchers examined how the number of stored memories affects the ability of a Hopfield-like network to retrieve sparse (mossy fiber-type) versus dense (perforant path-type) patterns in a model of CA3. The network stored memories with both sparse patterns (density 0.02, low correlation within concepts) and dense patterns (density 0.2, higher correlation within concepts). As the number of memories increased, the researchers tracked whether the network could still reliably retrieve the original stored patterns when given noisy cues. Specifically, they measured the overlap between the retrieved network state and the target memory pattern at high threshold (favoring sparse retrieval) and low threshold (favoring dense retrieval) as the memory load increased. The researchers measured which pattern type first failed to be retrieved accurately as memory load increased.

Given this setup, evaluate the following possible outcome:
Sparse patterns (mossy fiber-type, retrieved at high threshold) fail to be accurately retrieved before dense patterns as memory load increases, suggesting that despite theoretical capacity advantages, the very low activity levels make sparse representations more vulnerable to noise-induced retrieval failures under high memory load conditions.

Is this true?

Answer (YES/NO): NO